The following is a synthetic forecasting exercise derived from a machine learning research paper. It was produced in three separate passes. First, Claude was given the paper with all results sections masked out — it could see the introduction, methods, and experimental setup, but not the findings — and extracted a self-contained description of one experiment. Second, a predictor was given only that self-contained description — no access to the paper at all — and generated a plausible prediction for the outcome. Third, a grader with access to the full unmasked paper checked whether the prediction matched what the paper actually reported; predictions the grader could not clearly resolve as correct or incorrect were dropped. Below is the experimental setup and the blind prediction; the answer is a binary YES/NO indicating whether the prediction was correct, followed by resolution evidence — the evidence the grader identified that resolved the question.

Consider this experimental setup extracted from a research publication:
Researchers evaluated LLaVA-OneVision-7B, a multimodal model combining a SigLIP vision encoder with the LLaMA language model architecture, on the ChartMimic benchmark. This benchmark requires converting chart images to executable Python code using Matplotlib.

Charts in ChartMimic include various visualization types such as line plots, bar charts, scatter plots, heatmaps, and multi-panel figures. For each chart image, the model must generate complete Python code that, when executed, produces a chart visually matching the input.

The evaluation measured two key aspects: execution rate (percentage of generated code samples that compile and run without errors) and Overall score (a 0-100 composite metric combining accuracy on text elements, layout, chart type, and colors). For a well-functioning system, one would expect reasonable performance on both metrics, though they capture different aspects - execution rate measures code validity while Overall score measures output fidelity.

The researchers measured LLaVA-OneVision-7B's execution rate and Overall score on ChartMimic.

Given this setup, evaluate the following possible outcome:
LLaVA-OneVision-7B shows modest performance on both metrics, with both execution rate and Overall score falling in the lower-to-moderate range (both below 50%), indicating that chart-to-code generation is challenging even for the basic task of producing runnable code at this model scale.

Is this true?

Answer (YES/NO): NO